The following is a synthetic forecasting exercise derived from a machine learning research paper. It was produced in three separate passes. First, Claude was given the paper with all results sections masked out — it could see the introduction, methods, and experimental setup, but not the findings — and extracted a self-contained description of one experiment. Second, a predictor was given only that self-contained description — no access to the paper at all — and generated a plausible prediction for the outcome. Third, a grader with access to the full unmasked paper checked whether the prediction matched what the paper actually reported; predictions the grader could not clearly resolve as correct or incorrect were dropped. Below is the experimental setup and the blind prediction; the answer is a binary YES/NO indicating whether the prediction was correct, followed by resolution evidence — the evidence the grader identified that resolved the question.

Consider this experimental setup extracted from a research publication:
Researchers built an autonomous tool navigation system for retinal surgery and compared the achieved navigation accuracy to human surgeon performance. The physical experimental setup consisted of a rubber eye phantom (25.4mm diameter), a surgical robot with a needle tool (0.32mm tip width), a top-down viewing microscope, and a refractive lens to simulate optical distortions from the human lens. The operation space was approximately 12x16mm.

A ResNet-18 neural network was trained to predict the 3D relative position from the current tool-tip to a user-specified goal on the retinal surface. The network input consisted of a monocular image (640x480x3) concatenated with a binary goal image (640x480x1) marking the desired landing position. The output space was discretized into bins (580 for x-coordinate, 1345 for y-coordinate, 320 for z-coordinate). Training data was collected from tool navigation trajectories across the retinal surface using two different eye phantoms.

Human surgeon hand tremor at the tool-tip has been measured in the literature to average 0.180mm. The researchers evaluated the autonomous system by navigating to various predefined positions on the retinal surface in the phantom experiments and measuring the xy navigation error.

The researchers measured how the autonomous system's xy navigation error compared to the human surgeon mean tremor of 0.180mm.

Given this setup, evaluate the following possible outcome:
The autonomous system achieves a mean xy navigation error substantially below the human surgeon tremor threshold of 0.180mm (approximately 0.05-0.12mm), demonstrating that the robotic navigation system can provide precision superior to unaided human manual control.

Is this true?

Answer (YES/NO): YES